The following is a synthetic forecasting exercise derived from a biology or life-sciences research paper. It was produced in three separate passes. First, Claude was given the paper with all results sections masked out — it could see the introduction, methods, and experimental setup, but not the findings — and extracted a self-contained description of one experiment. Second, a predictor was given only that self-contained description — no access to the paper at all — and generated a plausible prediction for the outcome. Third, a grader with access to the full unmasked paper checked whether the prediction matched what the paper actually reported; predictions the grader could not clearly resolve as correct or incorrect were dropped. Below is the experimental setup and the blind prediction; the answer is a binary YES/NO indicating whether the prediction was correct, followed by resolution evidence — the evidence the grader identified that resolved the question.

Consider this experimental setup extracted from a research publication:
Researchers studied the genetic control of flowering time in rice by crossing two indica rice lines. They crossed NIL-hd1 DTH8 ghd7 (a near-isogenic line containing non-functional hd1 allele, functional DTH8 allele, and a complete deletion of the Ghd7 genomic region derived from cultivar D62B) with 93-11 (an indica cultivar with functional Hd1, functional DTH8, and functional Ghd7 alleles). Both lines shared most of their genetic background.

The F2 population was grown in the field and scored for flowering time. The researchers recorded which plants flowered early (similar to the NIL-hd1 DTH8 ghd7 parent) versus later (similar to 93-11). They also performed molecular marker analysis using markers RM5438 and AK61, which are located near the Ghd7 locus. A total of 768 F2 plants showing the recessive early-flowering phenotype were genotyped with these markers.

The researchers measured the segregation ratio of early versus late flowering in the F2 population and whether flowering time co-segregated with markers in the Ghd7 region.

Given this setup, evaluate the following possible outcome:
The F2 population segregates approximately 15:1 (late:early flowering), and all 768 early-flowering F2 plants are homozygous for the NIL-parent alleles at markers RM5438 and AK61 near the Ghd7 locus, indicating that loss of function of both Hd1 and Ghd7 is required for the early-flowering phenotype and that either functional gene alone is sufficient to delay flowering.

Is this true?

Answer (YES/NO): NO